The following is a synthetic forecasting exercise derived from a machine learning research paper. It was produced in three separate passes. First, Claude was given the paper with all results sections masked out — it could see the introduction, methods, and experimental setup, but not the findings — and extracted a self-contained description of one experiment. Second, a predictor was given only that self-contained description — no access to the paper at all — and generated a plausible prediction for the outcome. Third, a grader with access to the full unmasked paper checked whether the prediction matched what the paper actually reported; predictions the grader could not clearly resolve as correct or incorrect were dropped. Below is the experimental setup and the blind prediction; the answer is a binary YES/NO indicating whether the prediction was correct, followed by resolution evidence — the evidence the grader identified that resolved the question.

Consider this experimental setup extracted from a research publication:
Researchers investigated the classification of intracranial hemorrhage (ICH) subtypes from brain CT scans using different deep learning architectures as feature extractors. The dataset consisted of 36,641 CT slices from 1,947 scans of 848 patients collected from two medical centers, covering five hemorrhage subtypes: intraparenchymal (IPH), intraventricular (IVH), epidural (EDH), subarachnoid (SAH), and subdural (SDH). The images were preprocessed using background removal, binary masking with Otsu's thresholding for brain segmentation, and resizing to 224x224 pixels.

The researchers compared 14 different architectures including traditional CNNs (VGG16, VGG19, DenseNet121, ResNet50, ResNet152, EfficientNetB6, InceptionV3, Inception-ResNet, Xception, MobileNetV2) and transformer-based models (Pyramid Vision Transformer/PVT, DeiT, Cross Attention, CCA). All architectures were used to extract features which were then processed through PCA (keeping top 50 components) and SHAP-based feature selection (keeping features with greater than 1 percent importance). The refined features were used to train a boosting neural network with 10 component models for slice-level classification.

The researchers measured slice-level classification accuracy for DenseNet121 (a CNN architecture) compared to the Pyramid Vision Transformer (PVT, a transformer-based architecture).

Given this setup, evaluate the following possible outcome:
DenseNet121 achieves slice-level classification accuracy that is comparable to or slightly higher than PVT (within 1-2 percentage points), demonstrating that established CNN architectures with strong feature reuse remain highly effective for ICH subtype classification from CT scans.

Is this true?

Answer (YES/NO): NO